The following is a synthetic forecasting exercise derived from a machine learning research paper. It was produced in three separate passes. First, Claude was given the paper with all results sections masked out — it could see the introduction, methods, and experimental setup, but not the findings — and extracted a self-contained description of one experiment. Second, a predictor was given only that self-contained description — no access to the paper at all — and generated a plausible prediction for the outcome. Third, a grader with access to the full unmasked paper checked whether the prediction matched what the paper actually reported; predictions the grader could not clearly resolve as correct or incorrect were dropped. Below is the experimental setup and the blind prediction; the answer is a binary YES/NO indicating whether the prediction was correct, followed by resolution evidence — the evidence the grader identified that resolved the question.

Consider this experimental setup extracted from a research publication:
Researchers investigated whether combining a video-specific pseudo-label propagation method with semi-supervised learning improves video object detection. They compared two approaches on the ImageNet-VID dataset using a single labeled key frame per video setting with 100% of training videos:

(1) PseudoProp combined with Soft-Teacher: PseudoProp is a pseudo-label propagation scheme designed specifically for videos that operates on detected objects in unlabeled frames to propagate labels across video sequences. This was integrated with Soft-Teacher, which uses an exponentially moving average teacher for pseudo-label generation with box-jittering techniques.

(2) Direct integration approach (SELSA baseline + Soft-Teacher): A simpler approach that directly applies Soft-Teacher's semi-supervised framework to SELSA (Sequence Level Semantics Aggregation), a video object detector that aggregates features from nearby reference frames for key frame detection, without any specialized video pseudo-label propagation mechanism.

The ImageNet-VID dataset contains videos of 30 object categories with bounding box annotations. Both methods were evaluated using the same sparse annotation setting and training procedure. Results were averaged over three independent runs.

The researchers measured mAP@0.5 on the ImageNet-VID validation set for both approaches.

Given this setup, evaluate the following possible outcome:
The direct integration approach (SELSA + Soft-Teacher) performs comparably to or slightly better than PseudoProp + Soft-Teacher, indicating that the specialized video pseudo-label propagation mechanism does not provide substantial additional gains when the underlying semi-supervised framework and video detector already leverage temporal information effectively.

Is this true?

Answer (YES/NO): YES